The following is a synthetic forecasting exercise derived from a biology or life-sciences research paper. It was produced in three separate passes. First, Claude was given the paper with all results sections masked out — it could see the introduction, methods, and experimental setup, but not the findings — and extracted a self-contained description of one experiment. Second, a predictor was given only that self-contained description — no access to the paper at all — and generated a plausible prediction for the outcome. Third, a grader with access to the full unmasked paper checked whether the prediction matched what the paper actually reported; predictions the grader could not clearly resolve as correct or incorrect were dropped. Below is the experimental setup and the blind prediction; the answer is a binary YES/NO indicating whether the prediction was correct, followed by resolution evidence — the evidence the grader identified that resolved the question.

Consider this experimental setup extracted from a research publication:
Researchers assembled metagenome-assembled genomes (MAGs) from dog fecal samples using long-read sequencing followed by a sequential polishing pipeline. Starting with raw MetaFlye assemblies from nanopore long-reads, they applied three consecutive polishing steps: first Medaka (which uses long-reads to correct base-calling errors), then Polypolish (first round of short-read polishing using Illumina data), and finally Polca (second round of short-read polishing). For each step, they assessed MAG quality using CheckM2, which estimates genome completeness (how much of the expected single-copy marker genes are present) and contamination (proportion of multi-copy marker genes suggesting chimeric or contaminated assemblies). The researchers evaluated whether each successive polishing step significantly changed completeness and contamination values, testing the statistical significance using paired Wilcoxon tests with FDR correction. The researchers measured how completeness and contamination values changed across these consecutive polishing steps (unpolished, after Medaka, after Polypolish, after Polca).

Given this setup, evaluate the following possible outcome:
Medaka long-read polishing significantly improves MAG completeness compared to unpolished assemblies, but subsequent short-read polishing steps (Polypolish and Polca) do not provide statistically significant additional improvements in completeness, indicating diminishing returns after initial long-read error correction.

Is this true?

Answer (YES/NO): NO